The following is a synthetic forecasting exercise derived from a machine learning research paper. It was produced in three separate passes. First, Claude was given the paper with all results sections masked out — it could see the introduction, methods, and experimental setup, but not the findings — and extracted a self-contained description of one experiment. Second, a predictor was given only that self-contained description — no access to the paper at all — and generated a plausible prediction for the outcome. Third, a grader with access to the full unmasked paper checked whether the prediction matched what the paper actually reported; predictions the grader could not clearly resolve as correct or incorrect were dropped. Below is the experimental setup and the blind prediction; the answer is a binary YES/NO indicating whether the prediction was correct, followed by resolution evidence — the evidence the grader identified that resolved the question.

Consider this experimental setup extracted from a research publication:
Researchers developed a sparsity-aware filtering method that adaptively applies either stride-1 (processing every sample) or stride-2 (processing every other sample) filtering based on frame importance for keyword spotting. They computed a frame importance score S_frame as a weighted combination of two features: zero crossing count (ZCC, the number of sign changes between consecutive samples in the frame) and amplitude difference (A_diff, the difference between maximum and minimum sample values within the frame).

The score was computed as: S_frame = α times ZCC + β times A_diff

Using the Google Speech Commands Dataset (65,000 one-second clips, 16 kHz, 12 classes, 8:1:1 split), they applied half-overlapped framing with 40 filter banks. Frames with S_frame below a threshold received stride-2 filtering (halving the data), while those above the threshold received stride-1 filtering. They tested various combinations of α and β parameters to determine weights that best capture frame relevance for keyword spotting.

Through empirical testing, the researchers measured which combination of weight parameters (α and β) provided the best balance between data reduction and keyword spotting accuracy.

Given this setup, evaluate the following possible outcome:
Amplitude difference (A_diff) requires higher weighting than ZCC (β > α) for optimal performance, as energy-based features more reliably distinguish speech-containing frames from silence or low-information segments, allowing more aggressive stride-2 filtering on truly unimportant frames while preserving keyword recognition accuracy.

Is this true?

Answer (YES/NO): NO